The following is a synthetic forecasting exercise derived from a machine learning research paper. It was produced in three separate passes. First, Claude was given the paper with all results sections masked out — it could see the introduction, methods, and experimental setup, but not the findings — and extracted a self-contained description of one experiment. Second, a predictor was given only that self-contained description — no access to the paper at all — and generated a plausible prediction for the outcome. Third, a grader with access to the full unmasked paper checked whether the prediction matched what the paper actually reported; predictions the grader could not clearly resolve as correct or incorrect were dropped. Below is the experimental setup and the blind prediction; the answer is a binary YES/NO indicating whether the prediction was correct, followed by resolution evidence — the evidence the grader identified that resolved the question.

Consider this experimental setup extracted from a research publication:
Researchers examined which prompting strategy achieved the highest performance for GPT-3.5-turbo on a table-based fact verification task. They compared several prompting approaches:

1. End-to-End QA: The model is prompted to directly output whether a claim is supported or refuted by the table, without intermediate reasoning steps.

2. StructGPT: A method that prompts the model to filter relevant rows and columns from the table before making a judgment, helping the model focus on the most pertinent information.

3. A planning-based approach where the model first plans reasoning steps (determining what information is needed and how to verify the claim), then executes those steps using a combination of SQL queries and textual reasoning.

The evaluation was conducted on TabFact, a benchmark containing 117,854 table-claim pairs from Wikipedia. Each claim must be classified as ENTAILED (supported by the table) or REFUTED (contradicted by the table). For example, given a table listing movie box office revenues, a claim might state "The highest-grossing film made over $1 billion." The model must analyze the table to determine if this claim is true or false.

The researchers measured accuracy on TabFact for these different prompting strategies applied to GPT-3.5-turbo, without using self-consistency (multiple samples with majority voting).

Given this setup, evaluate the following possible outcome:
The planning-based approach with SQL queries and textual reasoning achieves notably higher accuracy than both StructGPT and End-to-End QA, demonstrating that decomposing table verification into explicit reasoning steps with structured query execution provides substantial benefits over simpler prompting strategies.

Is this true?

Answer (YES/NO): NO